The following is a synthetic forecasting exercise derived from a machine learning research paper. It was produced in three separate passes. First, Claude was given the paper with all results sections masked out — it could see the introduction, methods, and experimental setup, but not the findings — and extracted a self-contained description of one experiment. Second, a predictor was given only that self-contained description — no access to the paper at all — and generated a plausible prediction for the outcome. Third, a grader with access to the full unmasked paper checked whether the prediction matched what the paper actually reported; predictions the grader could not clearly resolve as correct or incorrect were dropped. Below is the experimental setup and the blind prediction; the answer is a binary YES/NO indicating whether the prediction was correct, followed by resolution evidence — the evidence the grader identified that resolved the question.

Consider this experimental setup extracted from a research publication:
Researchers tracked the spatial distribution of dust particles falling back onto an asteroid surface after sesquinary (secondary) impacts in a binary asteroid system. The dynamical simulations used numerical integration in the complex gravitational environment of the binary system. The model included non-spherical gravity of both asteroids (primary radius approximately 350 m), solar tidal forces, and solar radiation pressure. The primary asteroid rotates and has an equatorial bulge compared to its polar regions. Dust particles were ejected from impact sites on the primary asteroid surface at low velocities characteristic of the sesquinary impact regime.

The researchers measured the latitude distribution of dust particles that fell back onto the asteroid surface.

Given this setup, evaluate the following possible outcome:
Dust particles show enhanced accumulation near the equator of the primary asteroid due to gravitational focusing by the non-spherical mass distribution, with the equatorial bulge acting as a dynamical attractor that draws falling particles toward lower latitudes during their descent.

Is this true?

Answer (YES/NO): NO